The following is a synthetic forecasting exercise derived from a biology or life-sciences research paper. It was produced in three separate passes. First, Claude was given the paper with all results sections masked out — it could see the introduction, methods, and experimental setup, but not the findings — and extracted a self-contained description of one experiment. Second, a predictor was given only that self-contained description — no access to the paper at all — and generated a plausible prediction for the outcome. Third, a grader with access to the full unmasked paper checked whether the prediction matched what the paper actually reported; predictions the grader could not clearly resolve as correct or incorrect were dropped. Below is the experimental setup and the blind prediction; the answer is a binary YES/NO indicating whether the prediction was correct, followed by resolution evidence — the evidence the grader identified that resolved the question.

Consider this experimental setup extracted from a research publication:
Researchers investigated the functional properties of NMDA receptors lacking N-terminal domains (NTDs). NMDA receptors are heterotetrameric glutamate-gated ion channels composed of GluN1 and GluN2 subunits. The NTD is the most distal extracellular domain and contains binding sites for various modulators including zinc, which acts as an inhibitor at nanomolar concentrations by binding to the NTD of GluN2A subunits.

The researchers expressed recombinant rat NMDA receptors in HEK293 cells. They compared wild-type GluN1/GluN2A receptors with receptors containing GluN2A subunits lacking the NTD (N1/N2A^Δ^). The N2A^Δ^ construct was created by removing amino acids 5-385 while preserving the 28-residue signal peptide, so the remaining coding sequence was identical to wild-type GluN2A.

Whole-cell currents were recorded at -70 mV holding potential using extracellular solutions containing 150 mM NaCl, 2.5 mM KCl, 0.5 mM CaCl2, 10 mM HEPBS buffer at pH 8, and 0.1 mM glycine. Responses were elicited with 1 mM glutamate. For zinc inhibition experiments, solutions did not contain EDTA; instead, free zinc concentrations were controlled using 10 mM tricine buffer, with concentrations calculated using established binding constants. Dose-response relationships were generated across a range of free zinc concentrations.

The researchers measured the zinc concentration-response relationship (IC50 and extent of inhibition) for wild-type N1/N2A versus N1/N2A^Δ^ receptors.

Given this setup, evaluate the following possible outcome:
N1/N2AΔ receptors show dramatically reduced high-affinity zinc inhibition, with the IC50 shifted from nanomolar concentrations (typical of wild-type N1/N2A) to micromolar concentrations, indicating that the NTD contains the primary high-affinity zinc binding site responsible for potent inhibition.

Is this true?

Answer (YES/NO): NO